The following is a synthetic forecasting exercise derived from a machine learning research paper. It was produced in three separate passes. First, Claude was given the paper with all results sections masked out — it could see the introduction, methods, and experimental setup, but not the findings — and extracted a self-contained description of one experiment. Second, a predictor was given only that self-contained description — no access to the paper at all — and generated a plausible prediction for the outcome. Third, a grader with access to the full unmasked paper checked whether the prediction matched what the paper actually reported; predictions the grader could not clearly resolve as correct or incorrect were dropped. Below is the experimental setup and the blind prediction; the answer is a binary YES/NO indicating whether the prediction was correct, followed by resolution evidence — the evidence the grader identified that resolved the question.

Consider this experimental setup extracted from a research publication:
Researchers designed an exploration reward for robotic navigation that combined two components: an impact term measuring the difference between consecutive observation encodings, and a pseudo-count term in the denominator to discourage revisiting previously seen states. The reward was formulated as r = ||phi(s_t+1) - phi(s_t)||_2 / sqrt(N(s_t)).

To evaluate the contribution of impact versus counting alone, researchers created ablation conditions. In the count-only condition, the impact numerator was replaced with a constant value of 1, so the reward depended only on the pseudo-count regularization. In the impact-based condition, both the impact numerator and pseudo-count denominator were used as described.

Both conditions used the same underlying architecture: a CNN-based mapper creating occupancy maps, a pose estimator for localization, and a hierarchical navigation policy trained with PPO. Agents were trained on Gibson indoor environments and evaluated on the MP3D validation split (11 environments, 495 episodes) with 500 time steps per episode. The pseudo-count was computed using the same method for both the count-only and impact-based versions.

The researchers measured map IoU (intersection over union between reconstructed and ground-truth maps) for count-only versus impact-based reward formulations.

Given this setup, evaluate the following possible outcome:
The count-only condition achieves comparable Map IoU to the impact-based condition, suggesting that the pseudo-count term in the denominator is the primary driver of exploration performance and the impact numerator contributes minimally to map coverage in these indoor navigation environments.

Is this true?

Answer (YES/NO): NO